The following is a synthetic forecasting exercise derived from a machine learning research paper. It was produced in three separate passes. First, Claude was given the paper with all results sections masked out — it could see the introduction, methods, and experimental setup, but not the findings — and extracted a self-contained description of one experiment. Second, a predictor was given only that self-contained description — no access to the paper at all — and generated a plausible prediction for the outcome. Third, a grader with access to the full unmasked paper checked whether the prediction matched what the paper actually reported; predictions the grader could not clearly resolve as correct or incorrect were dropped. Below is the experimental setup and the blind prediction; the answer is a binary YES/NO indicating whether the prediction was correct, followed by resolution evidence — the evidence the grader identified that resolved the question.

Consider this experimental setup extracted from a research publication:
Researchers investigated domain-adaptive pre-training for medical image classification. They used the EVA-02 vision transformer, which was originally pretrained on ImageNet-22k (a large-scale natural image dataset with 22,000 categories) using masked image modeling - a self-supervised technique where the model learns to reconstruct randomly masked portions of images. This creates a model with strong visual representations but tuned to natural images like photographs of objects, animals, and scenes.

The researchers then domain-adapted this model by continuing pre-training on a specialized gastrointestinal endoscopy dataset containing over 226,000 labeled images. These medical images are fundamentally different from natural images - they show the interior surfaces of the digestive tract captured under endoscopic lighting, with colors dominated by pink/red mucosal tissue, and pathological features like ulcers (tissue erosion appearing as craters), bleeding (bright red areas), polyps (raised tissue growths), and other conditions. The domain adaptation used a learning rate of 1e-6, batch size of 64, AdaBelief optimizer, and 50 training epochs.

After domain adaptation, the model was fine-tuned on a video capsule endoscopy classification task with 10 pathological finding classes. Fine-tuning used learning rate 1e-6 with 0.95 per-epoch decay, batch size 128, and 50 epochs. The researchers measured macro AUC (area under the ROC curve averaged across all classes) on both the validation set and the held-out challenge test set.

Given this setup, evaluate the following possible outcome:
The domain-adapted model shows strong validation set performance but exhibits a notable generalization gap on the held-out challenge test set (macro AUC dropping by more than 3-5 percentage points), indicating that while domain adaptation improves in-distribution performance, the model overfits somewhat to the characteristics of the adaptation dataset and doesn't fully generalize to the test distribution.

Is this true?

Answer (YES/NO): YES